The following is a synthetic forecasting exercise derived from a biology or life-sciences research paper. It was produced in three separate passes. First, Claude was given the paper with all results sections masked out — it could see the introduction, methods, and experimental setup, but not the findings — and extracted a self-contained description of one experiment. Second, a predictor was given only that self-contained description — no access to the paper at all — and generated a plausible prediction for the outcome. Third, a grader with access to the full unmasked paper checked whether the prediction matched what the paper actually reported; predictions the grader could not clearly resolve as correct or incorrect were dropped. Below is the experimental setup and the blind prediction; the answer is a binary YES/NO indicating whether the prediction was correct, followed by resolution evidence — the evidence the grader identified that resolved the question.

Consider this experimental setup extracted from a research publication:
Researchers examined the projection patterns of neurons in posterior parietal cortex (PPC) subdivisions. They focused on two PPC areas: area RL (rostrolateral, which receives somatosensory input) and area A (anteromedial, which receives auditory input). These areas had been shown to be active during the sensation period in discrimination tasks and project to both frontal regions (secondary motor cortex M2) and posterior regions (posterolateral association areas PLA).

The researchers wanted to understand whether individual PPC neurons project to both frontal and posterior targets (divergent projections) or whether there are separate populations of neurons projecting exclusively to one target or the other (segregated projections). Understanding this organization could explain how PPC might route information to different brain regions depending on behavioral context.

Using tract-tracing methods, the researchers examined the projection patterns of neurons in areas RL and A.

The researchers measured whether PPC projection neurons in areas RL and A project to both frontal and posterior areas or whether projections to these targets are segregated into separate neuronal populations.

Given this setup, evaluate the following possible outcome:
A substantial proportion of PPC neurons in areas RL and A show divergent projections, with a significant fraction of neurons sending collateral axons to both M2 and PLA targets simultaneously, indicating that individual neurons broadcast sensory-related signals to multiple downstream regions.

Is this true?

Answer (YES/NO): NO